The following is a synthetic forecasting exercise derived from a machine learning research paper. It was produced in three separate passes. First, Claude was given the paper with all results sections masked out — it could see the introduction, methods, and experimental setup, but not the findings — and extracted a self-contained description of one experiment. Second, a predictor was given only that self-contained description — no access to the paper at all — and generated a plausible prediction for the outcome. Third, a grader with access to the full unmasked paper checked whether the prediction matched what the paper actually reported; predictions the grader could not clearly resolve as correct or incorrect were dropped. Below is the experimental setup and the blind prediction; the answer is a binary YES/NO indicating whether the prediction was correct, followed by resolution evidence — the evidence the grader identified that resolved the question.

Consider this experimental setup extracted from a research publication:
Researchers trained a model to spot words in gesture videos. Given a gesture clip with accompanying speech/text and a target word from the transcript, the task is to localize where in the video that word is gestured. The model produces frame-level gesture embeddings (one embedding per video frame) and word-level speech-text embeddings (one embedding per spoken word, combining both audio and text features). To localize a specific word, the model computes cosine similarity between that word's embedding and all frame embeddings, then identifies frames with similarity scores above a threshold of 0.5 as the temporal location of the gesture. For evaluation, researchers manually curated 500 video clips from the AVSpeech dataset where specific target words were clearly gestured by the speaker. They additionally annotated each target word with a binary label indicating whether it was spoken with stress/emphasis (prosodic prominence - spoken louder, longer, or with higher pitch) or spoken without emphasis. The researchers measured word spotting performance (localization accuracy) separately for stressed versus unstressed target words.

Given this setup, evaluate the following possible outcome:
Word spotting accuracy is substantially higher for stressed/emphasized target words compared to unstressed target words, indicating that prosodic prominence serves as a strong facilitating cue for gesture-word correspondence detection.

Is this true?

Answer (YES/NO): YES